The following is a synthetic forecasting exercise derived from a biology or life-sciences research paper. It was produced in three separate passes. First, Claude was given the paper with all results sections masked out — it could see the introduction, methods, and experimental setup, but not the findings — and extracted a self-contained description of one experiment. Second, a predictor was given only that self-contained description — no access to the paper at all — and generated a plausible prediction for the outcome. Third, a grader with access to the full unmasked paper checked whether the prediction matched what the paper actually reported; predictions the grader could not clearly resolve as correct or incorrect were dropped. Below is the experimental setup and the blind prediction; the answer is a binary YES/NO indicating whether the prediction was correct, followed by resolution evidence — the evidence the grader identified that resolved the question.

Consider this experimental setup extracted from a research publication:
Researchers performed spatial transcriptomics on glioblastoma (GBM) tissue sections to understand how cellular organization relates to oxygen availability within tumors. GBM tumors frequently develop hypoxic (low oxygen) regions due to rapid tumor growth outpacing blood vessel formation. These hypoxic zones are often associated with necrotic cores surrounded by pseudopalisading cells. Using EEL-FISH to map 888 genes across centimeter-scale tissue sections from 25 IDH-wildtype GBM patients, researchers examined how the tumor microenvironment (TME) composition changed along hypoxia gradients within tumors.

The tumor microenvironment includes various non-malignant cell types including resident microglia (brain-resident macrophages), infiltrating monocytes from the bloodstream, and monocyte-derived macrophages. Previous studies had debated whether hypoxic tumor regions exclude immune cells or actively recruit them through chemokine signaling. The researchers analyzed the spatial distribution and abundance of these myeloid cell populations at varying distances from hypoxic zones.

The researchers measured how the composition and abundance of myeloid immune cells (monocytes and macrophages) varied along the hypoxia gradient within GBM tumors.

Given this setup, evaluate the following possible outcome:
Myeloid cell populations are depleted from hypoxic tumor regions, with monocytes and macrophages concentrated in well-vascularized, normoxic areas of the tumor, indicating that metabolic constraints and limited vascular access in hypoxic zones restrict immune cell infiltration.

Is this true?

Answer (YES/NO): NO